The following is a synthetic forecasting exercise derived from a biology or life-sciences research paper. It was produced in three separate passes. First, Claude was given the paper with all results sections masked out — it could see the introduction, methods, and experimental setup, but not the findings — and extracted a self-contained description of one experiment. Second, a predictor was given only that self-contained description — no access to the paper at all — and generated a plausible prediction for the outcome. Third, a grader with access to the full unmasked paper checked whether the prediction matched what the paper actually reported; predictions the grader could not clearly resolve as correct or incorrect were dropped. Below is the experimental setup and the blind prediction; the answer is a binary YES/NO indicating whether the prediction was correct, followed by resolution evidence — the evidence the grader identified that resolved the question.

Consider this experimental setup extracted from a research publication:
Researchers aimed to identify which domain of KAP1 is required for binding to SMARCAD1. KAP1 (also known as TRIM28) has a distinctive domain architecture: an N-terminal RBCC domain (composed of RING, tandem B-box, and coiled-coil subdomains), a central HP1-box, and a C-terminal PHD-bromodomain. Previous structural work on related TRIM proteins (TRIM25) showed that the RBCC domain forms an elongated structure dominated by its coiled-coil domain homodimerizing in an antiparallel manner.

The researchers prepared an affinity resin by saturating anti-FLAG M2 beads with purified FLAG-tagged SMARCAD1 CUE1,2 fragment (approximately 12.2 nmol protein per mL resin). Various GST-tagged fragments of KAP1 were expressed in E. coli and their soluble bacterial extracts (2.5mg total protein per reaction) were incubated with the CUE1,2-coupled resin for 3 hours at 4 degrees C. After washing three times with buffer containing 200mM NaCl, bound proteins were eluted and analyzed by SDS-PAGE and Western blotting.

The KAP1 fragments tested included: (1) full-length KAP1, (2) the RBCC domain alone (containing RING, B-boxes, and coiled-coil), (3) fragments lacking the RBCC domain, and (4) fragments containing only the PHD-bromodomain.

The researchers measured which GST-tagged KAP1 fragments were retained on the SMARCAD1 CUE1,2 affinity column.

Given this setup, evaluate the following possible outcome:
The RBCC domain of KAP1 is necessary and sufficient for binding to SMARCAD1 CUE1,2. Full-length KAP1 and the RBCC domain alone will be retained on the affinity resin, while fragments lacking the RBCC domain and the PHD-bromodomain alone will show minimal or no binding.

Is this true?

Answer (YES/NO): YES